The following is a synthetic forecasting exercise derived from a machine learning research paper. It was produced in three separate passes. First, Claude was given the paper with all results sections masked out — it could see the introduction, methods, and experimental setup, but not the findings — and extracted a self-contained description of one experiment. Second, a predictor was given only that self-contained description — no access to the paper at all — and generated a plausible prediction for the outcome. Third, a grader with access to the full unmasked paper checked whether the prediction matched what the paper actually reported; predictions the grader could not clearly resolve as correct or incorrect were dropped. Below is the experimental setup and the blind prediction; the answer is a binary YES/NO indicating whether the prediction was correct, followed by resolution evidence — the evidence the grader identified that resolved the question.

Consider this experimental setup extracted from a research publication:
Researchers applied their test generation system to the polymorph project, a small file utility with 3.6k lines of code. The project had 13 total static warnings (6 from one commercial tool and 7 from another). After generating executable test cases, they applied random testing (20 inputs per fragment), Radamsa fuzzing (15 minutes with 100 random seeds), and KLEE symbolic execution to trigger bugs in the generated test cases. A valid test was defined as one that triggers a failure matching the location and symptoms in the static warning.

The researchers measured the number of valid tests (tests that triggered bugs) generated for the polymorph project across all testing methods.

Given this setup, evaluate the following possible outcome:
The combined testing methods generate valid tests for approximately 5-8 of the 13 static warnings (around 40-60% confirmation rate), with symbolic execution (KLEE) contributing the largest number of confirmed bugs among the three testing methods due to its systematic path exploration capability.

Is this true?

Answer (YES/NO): NO